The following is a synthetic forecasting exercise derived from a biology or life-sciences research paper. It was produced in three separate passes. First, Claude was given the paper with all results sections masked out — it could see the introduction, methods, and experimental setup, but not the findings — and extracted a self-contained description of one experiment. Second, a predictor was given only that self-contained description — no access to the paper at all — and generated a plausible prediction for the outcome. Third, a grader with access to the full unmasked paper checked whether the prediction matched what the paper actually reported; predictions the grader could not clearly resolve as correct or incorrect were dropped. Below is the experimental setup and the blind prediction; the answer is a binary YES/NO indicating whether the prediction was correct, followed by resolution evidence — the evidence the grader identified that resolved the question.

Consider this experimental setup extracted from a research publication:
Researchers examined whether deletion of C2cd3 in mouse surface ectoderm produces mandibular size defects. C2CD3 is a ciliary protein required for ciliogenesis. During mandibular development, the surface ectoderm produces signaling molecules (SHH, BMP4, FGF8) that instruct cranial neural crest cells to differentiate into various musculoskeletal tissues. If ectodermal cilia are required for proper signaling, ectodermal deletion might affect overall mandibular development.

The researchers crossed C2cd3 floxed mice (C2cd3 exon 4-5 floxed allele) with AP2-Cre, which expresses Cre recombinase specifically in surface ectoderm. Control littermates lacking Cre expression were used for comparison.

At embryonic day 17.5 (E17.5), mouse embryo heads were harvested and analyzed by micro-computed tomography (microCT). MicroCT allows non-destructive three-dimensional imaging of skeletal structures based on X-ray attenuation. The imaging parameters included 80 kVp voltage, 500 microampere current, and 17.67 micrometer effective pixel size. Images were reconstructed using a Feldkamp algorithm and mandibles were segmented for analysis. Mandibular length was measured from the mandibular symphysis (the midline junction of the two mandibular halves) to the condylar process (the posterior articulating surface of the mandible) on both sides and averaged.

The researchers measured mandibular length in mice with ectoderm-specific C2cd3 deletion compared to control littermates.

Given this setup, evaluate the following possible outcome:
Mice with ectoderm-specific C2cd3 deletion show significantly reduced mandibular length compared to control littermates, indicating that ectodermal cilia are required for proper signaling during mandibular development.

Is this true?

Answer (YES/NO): YES